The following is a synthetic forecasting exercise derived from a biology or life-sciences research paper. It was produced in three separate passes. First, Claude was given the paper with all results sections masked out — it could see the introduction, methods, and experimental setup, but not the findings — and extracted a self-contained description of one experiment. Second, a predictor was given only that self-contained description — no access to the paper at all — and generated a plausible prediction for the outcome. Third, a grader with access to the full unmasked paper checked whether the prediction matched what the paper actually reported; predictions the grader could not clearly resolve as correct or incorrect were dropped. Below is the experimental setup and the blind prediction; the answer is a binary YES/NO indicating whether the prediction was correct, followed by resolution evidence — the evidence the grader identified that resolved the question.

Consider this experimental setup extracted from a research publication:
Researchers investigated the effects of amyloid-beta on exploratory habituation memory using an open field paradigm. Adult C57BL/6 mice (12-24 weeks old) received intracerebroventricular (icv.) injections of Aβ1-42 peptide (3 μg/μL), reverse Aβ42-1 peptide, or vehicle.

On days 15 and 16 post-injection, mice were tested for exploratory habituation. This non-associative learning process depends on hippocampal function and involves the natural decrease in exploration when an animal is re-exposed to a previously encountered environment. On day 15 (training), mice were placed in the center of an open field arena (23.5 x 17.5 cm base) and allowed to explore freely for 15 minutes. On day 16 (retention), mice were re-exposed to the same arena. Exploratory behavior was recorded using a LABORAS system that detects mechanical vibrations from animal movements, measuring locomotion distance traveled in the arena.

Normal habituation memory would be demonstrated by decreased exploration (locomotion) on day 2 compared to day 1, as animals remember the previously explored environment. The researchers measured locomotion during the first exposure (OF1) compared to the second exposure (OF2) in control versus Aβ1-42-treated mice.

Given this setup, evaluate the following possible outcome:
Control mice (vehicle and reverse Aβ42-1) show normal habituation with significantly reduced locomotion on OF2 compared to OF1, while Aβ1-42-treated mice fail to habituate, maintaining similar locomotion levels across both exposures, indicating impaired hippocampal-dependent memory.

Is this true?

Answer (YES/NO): YES